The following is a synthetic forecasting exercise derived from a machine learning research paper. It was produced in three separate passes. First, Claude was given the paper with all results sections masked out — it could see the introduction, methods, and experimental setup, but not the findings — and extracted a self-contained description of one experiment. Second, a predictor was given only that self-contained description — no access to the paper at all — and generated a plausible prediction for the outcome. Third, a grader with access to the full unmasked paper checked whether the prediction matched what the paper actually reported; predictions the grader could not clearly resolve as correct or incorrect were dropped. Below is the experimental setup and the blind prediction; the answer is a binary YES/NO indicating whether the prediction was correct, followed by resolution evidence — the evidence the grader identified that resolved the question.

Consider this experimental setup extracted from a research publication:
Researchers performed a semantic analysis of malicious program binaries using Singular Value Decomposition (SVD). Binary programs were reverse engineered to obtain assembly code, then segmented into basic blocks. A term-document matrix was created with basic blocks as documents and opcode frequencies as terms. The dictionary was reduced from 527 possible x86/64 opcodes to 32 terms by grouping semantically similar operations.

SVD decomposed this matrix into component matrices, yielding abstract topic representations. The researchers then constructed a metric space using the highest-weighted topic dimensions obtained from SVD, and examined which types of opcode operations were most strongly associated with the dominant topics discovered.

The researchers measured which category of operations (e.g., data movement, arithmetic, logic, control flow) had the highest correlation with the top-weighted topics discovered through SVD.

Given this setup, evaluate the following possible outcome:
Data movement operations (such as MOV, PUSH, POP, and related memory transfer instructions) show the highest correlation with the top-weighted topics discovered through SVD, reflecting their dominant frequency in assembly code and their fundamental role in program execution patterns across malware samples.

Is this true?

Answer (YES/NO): YES